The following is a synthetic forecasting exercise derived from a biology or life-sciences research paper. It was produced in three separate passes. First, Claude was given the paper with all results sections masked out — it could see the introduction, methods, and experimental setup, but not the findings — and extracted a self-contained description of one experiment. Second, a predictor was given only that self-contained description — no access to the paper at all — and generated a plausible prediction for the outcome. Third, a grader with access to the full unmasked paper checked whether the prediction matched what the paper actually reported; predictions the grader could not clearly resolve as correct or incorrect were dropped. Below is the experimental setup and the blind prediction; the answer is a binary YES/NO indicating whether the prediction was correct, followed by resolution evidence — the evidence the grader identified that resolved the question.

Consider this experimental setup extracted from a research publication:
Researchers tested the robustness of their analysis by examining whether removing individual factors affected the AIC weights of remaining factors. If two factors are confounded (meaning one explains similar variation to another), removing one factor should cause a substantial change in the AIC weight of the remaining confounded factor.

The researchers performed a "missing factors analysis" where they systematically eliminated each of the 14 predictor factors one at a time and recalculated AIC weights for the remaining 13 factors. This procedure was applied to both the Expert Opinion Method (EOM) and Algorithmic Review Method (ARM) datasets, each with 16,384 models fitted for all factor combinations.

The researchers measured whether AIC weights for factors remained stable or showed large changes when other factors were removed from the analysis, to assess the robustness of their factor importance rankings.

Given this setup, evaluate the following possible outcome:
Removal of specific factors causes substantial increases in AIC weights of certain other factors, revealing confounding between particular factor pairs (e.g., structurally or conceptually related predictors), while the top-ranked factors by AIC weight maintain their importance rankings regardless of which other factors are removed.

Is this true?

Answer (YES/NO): YES